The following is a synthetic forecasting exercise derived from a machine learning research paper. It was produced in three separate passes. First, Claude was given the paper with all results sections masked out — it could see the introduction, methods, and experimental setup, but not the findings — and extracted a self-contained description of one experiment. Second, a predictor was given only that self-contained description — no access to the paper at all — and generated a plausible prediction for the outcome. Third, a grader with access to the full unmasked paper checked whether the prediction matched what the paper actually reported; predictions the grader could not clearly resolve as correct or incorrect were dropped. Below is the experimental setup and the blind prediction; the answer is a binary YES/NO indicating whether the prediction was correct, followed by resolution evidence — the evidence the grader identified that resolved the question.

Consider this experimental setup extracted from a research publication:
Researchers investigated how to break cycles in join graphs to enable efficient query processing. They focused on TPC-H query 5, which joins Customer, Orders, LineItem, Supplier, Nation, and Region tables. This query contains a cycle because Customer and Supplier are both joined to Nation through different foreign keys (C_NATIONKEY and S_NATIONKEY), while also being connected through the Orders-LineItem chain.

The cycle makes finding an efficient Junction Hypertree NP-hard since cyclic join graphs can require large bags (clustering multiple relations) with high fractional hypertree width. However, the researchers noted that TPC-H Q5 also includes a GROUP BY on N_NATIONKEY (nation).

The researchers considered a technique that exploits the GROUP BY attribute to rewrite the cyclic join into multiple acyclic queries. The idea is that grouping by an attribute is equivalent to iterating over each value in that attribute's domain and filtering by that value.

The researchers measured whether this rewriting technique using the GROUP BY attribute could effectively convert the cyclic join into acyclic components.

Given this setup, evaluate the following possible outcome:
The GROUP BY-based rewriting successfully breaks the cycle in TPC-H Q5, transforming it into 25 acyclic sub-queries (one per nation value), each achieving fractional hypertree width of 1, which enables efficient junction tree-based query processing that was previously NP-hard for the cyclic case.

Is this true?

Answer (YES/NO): NO